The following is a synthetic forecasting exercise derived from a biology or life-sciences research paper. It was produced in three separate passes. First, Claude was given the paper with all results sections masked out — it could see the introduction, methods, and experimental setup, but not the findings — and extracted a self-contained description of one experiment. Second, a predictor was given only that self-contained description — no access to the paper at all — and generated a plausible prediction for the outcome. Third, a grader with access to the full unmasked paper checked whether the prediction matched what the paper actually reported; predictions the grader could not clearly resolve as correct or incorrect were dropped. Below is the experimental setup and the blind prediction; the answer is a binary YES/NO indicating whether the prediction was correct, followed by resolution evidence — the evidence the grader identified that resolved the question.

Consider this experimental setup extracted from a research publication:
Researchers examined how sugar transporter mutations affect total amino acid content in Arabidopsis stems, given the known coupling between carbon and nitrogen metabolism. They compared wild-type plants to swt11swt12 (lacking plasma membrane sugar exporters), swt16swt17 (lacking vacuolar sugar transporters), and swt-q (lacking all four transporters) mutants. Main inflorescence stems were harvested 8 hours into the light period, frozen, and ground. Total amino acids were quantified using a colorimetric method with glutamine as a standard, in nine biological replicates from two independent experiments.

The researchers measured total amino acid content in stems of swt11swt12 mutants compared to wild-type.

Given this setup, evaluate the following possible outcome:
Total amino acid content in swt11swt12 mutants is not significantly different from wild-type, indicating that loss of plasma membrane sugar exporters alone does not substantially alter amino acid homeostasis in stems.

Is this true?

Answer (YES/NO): NO